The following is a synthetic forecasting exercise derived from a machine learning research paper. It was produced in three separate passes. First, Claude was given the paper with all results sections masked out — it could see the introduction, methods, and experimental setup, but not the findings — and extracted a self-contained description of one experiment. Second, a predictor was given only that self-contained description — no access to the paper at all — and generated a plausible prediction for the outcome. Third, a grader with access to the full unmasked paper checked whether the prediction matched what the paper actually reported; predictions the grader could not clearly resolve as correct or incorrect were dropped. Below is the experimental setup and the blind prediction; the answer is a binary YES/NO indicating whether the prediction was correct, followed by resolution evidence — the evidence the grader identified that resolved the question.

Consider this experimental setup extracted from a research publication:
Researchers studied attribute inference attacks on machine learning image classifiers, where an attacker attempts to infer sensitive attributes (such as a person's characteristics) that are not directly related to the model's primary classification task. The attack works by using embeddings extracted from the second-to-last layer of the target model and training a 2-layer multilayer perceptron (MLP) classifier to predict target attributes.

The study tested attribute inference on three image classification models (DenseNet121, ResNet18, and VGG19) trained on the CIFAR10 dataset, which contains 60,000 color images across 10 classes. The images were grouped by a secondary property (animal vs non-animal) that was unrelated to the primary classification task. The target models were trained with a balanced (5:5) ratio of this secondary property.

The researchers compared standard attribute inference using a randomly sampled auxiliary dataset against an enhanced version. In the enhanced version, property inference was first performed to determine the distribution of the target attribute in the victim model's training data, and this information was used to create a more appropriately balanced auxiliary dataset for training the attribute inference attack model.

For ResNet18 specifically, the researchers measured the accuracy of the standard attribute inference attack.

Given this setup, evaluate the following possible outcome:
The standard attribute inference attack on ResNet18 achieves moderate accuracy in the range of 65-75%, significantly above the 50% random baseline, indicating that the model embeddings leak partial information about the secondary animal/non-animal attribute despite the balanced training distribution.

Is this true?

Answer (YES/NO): NO